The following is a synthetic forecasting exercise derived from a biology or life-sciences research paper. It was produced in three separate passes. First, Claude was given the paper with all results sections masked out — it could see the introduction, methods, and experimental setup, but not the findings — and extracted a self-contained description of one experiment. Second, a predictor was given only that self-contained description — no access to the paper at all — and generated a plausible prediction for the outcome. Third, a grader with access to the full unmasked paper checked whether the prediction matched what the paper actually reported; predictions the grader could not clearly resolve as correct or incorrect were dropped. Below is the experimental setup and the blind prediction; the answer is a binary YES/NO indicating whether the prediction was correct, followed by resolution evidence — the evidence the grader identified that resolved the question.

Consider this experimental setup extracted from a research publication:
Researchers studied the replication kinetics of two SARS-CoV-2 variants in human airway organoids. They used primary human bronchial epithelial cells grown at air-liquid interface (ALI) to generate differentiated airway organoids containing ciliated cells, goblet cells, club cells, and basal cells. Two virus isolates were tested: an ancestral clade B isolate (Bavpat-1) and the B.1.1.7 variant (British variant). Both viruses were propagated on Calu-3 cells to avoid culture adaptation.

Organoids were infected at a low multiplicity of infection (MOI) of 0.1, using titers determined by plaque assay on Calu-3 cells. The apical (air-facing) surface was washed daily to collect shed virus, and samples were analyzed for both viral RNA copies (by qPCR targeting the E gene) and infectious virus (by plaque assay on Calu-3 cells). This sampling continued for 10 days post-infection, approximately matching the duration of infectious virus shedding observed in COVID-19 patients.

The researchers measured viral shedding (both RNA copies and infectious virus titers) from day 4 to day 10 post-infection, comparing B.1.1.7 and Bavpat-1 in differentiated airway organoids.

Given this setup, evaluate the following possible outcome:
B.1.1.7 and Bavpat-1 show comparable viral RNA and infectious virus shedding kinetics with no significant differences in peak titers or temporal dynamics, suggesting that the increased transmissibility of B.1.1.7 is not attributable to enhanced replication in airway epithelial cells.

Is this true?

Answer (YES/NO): NO